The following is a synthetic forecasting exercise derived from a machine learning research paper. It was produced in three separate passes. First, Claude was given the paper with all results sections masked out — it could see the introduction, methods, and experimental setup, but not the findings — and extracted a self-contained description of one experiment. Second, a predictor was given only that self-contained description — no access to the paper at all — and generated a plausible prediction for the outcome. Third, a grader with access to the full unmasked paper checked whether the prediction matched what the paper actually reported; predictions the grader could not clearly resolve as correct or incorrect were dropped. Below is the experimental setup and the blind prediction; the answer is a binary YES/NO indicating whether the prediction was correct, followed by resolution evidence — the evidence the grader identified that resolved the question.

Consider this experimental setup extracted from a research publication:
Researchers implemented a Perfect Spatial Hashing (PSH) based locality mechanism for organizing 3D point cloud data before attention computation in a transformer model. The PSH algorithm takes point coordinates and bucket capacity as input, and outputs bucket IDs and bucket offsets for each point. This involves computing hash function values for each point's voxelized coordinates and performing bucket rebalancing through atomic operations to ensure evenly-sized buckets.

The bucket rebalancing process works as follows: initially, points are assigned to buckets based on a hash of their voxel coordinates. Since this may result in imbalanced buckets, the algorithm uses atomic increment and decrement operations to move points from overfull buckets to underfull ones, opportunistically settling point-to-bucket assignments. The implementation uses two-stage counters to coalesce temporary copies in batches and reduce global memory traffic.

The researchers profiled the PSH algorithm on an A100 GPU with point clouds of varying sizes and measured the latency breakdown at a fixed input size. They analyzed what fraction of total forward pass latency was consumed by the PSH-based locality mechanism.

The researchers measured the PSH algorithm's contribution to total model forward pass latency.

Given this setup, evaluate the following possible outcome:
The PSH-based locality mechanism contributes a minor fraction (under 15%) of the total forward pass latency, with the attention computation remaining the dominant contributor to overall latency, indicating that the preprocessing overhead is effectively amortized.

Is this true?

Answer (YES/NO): YES